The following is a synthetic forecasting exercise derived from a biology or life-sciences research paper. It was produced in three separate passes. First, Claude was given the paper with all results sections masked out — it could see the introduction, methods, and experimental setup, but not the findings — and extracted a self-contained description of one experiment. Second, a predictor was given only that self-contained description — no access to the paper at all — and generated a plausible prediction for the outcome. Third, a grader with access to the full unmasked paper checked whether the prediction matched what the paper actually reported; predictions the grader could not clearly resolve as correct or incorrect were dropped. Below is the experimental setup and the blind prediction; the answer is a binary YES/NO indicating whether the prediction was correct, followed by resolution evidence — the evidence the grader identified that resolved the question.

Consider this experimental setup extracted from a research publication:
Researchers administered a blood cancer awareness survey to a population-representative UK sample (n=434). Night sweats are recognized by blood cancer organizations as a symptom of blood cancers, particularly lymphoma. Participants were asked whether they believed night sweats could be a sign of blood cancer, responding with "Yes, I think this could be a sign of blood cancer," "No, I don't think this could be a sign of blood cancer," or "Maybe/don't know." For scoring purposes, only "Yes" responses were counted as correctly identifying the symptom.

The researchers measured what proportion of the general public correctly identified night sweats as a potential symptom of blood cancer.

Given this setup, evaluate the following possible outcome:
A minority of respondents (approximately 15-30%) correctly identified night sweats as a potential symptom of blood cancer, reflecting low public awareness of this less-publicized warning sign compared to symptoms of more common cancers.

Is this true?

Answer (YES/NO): NO